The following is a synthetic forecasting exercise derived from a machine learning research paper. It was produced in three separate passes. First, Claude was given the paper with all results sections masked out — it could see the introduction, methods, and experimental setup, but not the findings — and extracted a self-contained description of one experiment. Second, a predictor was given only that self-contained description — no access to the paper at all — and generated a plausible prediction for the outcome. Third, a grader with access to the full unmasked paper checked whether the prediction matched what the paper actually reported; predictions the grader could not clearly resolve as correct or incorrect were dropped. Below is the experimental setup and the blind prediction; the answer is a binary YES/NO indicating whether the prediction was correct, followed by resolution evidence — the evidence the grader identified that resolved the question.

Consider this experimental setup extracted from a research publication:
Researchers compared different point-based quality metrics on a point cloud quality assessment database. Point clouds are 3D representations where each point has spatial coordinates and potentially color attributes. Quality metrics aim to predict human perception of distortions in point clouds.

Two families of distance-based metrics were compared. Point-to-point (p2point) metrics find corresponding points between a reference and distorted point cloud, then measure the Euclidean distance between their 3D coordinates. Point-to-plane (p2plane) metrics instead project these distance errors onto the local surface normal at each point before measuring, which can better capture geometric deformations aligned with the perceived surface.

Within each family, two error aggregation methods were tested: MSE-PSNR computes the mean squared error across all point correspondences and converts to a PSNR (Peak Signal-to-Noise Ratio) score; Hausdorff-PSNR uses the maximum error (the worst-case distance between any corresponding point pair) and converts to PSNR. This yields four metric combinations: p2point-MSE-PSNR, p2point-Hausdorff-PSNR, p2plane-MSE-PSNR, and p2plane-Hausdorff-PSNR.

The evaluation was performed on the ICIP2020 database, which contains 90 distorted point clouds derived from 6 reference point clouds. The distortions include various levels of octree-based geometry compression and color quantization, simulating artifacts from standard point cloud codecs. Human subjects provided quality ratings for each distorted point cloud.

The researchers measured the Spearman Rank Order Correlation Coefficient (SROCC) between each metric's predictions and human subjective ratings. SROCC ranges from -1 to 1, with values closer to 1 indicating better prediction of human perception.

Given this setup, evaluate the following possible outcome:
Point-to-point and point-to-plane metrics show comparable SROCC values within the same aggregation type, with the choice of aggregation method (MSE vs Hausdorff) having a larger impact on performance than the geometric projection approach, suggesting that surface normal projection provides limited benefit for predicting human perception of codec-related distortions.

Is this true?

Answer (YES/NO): YES